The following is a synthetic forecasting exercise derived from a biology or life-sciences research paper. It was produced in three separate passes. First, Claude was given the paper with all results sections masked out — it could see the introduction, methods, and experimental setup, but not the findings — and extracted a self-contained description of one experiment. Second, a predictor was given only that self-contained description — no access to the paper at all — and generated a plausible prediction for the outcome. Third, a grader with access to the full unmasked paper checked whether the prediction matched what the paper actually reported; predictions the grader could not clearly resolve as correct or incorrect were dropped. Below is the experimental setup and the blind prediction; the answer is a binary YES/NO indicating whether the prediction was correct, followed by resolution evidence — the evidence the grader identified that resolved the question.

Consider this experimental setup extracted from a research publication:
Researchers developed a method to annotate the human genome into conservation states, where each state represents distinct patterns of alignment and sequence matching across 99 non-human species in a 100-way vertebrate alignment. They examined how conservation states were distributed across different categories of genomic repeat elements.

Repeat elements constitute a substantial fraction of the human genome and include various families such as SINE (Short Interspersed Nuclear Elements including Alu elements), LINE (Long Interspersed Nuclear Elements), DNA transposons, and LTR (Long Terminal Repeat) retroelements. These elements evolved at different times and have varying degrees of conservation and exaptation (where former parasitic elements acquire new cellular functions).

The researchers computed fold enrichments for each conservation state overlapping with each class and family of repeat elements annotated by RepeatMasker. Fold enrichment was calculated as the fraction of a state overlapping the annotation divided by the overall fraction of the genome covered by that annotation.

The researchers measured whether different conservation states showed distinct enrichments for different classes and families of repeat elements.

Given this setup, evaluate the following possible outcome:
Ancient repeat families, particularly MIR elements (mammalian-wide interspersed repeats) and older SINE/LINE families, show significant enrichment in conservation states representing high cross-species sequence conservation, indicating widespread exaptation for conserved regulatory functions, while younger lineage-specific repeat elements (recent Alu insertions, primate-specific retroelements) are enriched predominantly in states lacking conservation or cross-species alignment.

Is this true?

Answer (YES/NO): NO